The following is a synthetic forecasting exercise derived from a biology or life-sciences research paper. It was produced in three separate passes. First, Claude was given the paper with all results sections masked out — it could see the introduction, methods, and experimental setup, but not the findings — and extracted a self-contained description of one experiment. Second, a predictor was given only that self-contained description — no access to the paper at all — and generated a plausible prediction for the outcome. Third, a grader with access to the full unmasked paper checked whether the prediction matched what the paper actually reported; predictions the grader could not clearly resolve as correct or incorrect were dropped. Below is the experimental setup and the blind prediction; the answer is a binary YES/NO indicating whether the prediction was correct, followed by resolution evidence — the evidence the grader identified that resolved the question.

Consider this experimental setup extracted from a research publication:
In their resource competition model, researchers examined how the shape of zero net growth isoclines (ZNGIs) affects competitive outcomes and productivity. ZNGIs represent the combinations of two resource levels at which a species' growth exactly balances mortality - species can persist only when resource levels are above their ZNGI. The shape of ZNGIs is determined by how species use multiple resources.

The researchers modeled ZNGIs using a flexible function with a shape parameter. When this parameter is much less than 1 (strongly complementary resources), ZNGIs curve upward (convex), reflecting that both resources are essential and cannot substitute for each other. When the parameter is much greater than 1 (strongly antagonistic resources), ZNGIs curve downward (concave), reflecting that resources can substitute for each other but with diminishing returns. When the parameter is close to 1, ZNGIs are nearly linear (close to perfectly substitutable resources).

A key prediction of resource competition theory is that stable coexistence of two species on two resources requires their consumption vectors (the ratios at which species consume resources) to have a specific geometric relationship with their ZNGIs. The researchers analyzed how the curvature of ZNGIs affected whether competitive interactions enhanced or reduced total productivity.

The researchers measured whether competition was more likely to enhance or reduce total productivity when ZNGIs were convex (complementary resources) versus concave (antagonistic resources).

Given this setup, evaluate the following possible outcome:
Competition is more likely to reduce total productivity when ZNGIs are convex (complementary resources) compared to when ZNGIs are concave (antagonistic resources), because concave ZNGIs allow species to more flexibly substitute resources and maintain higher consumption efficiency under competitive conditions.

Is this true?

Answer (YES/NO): NO